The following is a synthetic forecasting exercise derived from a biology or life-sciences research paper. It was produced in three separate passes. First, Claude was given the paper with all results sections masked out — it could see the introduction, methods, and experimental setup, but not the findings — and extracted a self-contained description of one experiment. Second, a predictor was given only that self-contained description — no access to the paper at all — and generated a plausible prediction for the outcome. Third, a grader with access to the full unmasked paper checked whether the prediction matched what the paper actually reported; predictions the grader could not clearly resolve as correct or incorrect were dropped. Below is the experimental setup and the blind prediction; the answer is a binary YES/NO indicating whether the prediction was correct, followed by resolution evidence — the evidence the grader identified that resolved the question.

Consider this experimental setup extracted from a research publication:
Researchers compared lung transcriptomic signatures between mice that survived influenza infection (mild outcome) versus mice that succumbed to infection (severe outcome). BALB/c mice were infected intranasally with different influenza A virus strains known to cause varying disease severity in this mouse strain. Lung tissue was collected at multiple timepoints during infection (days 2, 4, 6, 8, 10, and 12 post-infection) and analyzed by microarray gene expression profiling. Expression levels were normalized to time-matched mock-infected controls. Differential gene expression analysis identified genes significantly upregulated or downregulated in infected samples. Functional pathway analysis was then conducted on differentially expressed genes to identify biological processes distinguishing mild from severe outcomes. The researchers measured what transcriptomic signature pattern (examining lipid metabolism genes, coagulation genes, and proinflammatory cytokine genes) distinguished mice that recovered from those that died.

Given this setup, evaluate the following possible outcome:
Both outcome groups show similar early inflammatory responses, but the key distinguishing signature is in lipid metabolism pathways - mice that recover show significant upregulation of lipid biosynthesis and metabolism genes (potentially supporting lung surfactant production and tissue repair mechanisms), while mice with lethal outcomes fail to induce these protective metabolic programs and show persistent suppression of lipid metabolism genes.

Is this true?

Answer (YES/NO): NO